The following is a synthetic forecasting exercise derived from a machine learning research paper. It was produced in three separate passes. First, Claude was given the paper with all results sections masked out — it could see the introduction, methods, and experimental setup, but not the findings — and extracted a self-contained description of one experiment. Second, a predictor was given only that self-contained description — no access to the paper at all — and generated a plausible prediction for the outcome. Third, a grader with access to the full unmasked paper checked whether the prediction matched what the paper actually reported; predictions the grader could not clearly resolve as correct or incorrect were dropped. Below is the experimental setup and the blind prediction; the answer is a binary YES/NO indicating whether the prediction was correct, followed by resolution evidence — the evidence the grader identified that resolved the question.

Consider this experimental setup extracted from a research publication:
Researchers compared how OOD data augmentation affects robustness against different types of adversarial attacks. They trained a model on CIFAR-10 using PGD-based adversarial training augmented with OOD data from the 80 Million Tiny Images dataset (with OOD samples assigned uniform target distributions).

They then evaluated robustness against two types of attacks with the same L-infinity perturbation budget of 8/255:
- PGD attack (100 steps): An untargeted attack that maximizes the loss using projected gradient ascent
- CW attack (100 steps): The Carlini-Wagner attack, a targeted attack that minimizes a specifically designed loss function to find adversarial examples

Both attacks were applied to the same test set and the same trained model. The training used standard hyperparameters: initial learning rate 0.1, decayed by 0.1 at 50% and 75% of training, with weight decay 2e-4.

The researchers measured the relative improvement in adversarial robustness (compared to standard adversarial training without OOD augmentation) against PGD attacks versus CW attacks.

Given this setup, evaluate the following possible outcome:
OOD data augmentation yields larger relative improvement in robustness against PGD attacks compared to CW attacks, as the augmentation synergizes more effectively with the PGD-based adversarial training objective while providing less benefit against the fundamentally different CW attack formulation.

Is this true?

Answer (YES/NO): YES